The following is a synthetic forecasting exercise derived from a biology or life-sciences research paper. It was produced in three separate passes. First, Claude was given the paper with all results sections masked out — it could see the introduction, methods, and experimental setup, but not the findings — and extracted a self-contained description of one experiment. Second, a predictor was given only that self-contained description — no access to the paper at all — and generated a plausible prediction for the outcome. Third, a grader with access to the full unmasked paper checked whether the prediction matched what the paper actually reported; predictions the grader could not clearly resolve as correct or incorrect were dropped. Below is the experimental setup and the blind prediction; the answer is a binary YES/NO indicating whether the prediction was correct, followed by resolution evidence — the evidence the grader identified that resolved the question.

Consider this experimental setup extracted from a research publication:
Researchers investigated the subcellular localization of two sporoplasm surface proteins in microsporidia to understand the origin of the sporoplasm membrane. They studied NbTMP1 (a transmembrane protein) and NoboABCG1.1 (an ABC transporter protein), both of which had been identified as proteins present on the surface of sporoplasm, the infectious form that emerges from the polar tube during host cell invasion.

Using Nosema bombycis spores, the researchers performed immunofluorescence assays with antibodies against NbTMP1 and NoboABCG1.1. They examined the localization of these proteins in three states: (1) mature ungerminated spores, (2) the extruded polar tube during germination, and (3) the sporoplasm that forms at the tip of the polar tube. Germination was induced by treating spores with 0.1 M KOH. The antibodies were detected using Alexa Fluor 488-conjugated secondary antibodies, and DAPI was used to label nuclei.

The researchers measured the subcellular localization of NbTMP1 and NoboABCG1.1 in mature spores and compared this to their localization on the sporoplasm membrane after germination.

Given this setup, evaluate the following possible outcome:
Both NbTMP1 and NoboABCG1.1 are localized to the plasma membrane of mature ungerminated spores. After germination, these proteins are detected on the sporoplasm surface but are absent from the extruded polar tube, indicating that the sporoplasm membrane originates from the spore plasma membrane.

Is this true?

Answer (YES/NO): NO